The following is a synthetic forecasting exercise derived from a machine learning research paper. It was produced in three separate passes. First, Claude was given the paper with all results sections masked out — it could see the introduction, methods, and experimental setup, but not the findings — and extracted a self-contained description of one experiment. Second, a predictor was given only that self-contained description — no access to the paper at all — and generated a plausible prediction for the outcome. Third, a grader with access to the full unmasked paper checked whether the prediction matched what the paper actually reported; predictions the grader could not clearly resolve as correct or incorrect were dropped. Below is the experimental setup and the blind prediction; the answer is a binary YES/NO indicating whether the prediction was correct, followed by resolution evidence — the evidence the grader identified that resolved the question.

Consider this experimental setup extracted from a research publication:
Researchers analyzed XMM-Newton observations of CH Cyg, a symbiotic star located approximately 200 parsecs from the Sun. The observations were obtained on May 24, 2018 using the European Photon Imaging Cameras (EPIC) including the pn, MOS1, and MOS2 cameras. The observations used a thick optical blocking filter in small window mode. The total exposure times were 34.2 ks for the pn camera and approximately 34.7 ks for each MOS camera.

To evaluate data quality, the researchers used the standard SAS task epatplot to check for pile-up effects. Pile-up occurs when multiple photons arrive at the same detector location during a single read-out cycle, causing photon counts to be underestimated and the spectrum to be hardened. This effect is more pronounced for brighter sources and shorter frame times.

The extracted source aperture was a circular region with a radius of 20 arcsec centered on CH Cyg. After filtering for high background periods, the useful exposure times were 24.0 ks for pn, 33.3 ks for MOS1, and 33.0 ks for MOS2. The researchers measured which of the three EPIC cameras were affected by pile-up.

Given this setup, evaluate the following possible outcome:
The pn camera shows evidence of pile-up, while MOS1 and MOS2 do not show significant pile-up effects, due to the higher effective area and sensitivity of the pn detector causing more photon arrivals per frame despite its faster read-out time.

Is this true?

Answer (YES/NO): YES